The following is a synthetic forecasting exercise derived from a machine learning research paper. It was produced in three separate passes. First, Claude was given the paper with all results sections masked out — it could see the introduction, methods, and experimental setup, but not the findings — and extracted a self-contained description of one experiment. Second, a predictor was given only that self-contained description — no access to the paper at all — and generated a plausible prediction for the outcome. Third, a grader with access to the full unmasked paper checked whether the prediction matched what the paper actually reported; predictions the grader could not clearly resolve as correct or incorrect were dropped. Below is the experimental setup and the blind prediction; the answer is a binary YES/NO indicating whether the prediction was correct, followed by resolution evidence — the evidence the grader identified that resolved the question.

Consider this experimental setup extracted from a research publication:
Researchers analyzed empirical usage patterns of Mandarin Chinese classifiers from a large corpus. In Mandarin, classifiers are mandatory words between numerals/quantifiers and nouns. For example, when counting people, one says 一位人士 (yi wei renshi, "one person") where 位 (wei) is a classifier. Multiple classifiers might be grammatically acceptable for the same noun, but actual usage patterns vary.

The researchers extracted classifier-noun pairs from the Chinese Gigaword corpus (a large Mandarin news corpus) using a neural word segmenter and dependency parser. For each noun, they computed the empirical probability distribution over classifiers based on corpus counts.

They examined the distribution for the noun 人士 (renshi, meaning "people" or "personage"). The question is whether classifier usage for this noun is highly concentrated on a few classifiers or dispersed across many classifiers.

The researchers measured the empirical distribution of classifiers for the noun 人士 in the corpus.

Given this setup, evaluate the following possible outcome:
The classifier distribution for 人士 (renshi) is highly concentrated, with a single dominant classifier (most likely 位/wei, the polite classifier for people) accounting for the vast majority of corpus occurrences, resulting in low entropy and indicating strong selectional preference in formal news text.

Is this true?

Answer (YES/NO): NO